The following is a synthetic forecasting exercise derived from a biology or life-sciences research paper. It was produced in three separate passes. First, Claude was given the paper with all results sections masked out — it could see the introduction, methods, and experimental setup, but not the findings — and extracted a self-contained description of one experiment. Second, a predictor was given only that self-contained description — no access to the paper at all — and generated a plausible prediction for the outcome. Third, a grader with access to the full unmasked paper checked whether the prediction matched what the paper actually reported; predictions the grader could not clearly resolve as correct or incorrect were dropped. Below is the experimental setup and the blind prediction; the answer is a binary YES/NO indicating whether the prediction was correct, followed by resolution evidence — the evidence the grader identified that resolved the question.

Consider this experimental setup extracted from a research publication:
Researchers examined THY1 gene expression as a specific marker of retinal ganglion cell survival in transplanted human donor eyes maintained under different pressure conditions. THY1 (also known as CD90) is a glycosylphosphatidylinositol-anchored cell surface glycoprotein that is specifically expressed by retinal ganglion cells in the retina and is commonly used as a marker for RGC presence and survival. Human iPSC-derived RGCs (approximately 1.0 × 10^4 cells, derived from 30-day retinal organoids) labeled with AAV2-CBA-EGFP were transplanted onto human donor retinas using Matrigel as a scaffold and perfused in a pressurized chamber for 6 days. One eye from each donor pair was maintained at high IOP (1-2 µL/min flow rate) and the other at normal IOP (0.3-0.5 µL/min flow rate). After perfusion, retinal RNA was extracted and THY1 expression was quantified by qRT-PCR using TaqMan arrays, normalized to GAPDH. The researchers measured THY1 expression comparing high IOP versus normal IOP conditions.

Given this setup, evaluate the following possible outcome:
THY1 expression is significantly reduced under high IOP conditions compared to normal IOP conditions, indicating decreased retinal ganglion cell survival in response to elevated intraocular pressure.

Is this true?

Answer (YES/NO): YES